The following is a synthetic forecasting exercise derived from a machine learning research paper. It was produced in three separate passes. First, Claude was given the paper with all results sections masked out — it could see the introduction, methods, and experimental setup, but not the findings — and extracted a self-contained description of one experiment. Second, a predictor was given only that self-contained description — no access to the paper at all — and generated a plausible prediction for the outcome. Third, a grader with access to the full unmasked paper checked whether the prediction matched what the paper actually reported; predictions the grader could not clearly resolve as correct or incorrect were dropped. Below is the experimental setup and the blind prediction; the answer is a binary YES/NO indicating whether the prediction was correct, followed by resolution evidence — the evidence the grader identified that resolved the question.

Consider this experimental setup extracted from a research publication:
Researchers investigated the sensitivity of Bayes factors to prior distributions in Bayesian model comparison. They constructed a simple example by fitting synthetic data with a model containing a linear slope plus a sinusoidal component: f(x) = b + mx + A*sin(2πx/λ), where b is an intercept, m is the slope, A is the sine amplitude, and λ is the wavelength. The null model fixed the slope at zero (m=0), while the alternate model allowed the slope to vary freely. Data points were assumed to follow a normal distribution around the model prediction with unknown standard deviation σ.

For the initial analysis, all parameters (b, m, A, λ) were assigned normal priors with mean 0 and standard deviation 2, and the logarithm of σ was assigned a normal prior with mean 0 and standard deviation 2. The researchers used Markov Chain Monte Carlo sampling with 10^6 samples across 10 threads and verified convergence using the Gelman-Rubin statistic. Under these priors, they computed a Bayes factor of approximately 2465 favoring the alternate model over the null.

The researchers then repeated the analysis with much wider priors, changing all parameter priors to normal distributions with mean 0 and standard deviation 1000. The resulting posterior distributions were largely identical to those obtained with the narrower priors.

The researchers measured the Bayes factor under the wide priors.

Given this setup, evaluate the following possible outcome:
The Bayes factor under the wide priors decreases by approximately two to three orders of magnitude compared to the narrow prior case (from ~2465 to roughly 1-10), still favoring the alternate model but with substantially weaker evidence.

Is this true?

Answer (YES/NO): YES